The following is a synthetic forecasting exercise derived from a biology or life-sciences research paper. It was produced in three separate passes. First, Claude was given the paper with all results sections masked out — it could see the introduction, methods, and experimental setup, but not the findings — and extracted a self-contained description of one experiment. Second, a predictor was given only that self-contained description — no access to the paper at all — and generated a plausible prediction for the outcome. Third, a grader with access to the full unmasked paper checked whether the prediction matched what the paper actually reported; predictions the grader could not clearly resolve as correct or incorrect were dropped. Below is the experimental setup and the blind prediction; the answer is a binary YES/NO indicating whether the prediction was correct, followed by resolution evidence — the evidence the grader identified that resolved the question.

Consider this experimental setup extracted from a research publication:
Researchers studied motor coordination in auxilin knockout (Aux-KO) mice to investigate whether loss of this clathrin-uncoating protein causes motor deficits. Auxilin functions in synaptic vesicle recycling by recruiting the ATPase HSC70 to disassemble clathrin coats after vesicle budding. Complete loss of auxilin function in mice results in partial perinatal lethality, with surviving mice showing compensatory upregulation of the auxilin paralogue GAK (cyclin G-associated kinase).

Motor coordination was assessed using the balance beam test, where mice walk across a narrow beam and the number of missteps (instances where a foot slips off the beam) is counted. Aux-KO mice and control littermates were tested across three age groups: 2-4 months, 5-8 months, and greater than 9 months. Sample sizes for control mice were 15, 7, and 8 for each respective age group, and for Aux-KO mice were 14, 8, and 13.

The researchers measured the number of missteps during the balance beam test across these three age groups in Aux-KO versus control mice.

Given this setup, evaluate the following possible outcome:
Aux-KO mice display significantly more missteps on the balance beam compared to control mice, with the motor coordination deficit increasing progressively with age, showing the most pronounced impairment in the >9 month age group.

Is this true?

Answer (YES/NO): NO